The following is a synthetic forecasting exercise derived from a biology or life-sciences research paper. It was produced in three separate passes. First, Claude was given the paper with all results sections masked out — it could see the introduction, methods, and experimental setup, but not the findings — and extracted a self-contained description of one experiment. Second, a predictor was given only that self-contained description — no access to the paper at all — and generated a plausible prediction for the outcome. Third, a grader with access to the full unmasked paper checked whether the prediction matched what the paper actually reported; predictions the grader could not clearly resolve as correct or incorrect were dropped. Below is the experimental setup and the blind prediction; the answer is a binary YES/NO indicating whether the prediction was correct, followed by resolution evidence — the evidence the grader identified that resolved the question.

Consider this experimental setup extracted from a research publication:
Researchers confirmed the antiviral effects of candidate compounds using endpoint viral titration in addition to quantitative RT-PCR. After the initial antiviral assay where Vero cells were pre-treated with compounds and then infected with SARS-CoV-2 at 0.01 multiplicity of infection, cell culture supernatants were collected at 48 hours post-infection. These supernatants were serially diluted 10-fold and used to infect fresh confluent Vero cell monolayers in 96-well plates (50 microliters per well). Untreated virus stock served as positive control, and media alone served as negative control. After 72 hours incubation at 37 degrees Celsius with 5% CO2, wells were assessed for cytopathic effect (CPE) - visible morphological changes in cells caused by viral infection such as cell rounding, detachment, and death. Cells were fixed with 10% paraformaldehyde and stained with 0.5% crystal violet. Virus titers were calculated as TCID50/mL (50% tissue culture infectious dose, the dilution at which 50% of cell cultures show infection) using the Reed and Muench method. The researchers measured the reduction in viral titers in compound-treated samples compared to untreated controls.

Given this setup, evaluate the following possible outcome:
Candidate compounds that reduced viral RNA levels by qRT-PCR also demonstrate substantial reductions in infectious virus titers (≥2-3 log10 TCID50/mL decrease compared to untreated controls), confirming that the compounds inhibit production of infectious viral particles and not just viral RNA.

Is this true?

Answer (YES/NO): NO